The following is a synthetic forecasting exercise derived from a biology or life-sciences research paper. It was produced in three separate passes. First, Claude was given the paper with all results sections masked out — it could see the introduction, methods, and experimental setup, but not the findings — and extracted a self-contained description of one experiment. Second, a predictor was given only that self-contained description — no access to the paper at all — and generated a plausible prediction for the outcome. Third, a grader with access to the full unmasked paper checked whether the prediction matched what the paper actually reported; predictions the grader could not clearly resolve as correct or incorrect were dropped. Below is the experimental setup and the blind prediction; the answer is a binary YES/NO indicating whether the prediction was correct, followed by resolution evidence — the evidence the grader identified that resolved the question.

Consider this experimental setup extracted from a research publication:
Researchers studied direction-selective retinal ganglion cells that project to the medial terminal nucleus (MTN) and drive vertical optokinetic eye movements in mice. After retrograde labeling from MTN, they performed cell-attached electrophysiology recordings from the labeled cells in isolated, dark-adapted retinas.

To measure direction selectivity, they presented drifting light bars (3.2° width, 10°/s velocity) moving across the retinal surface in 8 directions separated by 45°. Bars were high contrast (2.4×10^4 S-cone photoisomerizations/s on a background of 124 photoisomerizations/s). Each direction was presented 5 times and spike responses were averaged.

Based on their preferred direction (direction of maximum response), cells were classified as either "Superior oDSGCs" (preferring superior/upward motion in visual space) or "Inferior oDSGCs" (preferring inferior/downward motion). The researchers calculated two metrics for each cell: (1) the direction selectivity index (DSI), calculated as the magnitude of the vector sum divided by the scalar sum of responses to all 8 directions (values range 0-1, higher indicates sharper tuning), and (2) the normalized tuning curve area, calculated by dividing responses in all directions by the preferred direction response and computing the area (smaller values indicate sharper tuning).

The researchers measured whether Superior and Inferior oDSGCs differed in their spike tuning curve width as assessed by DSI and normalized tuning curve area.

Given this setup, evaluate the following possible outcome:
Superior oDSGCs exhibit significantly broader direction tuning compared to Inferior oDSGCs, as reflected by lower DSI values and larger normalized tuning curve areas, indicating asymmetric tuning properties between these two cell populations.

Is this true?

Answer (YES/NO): YES